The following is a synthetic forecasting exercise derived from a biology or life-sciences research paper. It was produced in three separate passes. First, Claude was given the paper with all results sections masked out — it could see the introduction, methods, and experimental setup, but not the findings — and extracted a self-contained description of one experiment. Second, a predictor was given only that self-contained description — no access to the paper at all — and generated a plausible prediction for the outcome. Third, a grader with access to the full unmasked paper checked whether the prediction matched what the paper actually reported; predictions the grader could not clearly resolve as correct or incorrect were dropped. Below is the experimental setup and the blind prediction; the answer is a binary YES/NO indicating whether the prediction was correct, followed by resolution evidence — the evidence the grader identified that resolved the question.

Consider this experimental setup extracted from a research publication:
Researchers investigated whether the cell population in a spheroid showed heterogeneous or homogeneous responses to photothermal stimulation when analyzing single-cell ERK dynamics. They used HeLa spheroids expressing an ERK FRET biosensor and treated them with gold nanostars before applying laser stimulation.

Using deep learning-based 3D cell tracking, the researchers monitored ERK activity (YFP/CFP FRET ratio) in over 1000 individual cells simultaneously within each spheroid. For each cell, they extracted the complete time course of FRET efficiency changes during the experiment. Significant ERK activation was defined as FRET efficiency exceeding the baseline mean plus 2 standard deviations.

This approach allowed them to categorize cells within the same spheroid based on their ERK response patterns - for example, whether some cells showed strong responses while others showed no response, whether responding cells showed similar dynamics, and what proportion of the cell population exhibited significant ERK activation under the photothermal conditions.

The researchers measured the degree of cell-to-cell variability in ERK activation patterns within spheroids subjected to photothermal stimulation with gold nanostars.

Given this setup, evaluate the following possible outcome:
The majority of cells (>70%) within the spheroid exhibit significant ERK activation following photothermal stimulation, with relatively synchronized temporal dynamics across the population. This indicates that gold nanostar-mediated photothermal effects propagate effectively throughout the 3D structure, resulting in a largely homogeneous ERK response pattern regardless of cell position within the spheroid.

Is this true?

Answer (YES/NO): NO